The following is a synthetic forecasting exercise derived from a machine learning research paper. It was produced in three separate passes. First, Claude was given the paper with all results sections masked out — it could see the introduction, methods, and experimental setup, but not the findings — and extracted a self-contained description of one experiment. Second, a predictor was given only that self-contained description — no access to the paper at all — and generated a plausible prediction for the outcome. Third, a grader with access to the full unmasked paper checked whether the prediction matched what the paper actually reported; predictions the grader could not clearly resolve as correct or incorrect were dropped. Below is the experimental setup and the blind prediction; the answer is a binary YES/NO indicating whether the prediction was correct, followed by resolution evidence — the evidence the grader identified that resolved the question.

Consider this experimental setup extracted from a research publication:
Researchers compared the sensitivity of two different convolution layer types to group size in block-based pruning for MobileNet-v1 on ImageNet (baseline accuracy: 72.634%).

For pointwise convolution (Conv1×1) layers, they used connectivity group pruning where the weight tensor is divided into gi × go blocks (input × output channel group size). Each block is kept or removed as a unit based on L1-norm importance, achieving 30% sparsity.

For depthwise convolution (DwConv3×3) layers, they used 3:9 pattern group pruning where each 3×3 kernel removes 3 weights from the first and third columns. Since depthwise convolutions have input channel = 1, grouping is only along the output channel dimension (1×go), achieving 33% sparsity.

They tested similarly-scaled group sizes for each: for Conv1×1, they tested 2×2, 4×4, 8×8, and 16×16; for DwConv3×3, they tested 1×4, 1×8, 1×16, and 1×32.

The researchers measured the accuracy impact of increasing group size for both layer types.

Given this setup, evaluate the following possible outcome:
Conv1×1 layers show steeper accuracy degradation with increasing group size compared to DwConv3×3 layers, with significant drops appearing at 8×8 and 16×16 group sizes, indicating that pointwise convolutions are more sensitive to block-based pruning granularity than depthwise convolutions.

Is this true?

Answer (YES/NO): YES